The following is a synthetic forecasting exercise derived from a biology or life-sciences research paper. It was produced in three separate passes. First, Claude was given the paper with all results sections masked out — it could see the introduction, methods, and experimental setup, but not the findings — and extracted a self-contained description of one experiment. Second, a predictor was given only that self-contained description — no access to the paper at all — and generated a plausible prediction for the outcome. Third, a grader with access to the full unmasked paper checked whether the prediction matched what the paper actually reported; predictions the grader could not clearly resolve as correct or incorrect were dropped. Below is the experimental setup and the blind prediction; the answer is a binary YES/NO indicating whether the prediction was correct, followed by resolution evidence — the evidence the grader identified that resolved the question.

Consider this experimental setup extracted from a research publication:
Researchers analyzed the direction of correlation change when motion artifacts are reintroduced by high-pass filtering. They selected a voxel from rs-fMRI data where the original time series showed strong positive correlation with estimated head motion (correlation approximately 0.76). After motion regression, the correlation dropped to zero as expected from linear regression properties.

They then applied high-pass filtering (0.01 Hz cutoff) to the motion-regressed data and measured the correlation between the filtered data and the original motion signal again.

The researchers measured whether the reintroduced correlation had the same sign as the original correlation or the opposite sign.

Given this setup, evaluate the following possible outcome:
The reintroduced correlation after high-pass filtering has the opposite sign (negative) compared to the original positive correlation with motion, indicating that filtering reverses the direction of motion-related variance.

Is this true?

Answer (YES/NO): YES